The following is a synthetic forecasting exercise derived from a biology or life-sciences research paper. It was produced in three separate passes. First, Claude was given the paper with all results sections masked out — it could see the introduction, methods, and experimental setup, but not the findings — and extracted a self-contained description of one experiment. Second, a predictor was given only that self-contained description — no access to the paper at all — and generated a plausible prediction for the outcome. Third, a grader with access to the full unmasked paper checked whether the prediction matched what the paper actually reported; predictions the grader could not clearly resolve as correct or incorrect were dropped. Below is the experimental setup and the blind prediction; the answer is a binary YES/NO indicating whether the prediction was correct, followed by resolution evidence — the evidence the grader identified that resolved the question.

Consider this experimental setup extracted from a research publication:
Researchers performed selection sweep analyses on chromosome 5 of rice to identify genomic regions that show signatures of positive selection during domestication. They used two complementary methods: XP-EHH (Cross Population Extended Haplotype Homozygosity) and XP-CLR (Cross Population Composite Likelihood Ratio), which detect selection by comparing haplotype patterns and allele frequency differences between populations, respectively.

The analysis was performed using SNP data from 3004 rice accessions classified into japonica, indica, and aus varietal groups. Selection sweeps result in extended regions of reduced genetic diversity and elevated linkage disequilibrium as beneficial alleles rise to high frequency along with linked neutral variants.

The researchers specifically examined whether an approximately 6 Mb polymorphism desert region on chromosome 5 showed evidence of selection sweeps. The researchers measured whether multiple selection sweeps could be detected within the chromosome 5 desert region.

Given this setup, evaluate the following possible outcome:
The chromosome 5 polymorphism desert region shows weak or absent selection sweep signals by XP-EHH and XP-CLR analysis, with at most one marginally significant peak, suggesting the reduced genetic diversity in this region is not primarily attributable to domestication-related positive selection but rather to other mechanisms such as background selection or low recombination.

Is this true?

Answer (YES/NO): NO